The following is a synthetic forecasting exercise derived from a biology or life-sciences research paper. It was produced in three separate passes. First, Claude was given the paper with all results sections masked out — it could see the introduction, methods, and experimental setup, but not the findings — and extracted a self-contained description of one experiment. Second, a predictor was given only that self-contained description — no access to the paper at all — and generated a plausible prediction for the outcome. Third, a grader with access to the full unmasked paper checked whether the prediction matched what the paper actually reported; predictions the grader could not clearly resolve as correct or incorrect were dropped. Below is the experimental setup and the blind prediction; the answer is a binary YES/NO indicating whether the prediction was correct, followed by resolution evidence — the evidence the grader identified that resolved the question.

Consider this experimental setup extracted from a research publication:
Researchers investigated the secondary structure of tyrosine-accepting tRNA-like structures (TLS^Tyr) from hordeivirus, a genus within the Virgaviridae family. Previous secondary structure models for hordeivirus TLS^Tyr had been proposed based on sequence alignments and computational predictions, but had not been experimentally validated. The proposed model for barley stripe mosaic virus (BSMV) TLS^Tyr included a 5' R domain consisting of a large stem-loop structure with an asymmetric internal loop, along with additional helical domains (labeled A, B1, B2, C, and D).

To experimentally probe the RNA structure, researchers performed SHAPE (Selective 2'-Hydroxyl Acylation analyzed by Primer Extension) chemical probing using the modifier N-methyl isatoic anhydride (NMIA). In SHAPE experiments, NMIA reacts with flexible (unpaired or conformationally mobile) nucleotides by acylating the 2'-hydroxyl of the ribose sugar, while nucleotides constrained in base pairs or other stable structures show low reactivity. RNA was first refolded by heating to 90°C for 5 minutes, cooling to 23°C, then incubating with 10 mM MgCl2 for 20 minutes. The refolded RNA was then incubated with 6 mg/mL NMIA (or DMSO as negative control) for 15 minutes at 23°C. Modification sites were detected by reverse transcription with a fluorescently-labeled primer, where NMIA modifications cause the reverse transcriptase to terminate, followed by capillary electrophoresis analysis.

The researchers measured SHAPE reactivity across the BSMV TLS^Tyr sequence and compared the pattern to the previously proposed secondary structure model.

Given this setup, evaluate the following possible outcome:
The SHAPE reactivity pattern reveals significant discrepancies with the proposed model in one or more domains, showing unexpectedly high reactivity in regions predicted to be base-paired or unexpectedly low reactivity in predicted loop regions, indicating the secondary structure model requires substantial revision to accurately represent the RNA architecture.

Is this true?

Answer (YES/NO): NO